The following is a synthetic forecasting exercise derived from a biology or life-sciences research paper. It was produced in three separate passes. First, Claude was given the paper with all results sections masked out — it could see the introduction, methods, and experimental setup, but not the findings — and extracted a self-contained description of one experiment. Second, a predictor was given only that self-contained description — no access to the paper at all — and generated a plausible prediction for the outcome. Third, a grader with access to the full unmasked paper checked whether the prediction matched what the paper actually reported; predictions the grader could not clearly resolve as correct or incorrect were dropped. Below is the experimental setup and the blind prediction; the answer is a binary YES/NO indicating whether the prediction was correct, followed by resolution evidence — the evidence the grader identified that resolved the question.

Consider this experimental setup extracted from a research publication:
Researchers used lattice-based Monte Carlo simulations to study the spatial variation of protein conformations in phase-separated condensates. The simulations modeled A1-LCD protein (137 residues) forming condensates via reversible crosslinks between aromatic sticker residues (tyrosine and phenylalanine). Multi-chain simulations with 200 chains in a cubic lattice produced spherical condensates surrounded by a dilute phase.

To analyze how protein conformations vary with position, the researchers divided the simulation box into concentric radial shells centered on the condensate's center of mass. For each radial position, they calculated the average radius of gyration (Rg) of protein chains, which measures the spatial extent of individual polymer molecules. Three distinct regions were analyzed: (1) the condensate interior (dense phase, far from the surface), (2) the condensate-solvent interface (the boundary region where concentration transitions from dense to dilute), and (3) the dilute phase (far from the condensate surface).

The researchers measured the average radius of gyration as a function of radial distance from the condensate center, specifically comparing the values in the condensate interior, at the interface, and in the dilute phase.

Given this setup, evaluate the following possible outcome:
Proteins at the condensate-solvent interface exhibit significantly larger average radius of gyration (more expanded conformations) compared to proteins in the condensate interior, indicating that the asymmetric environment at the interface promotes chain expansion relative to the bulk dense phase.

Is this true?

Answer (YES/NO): YES